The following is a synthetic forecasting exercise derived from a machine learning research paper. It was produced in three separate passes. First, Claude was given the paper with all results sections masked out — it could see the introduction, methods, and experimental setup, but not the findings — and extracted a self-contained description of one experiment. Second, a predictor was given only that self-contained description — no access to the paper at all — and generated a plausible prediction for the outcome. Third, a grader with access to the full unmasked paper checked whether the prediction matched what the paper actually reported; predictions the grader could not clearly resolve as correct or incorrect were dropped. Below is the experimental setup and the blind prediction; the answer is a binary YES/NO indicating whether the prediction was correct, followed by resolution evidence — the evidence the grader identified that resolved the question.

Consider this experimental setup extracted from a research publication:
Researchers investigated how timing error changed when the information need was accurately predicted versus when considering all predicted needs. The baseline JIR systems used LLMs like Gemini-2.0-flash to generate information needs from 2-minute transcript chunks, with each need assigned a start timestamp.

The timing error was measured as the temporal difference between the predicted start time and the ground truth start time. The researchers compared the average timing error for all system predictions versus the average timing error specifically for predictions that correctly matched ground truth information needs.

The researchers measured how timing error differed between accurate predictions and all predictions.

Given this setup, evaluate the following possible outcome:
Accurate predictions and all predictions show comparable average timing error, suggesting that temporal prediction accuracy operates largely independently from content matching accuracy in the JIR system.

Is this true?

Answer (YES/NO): NO